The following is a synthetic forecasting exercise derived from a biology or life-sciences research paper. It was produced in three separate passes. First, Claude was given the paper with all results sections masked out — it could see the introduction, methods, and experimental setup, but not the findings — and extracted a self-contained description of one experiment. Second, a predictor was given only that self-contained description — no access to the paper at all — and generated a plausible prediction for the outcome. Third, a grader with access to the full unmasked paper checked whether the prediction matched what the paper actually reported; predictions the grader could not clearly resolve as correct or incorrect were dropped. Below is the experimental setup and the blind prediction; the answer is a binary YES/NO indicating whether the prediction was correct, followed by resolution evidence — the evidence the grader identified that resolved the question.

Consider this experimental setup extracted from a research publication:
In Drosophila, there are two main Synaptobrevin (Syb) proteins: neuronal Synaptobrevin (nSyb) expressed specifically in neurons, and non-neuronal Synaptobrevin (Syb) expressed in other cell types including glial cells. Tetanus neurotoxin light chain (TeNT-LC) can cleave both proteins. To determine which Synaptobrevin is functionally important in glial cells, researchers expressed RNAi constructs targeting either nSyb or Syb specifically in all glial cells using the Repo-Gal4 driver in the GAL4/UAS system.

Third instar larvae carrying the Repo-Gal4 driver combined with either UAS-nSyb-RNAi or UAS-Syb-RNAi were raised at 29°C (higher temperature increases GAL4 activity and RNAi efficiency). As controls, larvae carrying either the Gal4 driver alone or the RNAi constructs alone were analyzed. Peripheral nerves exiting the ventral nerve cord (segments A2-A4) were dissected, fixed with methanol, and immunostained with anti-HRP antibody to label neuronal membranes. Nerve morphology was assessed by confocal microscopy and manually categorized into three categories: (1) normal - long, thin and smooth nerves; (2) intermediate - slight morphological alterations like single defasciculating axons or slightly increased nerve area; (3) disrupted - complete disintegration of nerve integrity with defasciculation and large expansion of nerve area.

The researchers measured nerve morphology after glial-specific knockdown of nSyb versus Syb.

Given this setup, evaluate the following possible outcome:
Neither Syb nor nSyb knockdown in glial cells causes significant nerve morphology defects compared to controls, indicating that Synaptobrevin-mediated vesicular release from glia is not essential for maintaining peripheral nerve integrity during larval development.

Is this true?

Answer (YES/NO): NO